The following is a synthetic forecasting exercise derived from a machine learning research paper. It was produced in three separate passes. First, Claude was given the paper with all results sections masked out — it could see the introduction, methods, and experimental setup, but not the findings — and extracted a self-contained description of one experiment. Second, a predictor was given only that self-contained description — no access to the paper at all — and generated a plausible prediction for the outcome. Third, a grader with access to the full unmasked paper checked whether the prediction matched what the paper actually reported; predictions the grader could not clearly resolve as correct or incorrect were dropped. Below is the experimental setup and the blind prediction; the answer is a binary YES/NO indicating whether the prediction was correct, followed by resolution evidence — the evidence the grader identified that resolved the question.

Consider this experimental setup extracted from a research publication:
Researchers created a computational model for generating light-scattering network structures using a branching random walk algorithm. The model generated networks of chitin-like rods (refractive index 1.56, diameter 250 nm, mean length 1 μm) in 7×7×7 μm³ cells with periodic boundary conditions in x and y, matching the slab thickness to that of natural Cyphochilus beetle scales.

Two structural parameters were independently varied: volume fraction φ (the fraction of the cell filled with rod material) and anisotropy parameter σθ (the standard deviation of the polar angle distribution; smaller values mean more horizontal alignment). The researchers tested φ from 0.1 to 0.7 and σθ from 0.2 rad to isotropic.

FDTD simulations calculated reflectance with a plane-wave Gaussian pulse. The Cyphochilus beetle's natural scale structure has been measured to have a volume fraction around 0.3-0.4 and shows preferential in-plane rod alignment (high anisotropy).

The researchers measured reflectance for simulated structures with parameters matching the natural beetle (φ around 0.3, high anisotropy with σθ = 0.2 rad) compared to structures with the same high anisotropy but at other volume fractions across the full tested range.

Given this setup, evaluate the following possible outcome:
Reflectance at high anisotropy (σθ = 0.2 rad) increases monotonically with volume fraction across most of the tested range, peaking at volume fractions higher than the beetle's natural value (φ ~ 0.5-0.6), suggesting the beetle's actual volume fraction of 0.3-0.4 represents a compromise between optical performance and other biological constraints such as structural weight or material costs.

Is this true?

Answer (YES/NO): NO